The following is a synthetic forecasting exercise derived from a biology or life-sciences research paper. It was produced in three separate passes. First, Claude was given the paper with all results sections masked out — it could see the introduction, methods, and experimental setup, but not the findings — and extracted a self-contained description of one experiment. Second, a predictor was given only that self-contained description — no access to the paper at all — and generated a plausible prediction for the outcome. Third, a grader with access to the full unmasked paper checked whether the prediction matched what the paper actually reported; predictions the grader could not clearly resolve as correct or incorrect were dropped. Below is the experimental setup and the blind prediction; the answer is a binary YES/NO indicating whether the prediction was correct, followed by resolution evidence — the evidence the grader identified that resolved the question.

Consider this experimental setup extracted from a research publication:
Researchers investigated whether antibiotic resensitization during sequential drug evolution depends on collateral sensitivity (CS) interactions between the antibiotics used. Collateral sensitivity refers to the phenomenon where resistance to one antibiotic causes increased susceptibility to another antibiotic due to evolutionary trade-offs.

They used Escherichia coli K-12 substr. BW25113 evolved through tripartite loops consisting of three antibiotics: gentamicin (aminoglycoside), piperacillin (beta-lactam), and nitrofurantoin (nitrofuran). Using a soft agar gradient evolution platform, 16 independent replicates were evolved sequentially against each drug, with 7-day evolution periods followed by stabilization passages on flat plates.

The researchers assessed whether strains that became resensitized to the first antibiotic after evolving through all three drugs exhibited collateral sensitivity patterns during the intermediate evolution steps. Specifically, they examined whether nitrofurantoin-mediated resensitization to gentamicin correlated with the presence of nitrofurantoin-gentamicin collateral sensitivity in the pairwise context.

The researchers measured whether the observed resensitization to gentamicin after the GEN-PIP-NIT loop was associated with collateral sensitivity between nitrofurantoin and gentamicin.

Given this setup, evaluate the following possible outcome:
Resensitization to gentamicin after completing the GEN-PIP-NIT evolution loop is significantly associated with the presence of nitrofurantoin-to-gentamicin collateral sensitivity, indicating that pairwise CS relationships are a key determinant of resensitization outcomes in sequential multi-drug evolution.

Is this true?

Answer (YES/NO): NO